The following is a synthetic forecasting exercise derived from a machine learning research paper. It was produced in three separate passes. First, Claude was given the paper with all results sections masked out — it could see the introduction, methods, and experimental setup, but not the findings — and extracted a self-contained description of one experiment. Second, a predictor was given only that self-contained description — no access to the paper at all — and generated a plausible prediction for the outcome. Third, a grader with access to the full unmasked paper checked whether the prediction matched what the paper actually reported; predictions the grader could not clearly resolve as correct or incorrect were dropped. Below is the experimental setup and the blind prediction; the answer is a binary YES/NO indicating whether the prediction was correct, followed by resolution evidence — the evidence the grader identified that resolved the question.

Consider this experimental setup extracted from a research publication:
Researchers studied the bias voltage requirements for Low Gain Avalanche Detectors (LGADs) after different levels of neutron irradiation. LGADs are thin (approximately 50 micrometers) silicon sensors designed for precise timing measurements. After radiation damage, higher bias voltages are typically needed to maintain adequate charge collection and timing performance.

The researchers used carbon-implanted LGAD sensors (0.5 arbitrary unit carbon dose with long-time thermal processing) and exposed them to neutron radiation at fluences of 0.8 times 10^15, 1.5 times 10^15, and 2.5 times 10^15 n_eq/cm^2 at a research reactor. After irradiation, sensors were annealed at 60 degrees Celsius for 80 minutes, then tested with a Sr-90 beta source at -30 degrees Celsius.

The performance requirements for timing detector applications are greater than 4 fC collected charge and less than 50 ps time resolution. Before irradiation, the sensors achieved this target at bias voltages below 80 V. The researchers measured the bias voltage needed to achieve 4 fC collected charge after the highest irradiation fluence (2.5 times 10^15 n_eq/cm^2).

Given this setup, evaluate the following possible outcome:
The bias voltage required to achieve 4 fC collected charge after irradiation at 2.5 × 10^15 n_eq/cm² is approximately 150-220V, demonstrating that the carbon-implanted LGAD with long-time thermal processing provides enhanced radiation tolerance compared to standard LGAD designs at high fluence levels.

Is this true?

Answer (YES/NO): NO